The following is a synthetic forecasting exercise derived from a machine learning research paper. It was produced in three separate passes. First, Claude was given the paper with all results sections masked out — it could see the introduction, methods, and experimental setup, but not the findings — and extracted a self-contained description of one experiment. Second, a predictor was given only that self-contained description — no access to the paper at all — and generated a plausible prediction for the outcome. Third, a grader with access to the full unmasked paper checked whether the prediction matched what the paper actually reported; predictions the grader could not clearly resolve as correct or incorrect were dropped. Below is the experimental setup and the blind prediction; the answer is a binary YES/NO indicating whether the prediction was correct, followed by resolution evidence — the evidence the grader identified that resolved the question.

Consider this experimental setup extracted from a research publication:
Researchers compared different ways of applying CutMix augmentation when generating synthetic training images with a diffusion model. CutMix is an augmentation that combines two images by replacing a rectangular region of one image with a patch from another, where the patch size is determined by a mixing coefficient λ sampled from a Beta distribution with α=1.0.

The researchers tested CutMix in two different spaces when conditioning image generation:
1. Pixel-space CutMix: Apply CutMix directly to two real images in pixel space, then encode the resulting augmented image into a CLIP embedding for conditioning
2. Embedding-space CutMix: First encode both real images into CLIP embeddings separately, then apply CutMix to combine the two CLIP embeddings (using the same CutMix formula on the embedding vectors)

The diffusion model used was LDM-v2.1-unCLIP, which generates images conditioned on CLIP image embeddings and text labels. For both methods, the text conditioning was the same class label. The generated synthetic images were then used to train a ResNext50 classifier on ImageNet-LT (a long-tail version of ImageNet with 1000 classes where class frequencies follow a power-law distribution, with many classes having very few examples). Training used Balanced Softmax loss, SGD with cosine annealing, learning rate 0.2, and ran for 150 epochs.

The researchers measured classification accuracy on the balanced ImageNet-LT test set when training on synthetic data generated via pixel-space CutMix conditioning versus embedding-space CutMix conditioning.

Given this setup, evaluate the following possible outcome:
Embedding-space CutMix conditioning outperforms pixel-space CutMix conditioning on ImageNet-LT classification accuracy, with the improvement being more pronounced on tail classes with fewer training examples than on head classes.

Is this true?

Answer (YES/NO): NO